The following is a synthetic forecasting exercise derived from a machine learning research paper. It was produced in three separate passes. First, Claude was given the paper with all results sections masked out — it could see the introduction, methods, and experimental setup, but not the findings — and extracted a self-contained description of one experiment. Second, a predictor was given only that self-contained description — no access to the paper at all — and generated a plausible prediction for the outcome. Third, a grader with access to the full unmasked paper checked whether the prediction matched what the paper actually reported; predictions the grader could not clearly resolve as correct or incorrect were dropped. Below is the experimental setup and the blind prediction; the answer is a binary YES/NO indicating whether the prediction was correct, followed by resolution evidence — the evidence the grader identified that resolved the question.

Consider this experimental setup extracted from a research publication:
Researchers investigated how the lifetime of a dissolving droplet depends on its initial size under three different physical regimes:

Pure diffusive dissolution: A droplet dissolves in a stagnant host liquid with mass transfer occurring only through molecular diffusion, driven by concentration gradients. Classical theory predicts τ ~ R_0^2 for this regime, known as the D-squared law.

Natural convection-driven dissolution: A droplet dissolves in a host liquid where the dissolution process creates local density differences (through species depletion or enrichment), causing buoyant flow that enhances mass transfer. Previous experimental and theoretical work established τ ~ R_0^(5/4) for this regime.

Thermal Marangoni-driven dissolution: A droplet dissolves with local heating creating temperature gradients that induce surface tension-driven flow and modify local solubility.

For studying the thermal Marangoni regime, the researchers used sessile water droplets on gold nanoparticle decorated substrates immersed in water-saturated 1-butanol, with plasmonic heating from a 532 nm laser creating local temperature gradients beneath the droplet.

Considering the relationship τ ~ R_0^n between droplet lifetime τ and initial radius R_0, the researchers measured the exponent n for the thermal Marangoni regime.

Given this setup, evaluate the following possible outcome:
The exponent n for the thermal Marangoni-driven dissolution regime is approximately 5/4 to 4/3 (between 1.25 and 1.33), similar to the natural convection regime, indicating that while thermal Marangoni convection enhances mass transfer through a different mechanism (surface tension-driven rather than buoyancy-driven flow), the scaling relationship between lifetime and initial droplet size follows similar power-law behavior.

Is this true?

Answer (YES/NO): NO